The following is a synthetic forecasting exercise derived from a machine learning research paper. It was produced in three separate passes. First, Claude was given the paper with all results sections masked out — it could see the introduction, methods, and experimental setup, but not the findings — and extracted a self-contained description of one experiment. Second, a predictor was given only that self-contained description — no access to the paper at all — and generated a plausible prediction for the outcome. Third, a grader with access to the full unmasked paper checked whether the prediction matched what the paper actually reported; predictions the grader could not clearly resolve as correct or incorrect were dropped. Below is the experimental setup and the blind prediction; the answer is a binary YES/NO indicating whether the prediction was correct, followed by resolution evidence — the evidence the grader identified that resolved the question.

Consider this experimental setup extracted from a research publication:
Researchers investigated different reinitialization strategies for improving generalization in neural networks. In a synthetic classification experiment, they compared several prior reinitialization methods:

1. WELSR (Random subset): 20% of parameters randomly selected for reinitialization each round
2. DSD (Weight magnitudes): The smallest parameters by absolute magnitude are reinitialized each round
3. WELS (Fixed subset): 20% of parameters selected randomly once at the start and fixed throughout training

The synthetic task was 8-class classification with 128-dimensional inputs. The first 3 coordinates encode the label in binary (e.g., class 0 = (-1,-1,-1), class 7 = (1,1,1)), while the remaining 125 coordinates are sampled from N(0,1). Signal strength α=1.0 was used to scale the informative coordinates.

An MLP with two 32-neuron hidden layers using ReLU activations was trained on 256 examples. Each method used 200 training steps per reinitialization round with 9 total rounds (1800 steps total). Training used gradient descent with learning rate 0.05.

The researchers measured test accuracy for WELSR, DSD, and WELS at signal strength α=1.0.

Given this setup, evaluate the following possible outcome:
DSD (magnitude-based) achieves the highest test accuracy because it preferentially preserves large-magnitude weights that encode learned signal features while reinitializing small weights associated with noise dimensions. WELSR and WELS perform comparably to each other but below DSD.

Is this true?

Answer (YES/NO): NO